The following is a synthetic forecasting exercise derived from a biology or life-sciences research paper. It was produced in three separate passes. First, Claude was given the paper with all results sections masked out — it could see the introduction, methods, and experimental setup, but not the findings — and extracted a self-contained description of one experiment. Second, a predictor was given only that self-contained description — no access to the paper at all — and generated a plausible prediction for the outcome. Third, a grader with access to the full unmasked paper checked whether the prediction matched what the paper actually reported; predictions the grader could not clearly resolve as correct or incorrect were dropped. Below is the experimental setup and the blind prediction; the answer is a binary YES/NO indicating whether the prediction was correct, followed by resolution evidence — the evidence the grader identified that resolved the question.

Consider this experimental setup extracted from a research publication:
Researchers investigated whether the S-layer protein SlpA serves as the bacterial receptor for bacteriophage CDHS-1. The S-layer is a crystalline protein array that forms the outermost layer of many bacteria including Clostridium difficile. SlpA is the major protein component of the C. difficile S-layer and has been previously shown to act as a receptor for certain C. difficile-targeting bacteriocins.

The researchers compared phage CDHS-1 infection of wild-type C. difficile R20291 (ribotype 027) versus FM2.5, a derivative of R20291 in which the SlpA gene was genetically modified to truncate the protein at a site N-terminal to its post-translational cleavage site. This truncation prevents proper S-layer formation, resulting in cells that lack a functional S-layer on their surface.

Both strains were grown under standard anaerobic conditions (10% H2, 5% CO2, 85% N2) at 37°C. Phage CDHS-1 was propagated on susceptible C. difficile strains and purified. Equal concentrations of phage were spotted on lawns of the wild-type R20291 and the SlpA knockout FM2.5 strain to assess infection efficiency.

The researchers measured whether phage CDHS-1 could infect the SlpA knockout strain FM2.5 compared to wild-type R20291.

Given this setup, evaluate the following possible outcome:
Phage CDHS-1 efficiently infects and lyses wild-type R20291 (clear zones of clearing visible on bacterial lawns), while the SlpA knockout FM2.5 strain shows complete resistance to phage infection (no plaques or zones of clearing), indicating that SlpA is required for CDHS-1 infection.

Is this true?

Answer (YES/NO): YES